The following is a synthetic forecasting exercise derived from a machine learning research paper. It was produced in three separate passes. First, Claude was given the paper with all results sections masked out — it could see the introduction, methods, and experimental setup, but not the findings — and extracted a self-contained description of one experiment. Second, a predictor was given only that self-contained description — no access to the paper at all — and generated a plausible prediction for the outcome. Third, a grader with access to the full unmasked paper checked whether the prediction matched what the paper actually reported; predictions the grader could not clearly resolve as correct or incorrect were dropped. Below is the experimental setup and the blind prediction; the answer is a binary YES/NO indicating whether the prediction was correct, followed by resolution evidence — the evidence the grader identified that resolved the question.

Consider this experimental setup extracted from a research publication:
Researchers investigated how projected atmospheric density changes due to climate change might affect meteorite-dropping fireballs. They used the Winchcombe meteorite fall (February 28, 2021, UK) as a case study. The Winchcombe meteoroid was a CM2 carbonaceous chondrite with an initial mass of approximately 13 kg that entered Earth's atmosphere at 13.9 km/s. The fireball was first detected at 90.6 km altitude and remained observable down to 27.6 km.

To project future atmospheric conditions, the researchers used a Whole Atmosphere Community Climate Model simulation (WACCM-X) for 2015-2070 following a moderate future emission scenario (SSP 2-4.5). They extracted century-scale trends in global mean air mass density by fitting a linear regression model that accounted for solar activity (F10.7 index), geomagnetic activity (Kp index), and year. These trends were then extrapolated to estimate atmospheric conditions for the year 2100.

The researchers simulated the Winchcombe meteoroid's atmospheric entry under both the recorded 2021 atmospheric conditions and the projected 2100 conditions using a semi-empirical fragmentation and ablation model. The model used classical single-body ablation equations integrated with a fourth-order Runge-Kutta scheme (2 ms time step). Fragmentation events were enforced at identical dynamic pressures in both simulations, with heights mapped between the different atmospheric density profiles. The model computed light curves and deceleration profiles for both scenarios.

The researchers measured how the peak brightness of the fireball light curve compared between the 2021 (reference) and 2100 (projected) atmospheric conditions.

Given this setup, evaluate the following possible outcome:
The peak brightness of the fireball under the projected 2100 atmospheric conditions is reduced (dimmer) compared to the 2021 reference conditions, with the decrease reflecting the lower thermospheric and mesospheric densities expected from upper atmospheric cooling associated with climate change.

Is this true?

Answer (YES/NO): NO